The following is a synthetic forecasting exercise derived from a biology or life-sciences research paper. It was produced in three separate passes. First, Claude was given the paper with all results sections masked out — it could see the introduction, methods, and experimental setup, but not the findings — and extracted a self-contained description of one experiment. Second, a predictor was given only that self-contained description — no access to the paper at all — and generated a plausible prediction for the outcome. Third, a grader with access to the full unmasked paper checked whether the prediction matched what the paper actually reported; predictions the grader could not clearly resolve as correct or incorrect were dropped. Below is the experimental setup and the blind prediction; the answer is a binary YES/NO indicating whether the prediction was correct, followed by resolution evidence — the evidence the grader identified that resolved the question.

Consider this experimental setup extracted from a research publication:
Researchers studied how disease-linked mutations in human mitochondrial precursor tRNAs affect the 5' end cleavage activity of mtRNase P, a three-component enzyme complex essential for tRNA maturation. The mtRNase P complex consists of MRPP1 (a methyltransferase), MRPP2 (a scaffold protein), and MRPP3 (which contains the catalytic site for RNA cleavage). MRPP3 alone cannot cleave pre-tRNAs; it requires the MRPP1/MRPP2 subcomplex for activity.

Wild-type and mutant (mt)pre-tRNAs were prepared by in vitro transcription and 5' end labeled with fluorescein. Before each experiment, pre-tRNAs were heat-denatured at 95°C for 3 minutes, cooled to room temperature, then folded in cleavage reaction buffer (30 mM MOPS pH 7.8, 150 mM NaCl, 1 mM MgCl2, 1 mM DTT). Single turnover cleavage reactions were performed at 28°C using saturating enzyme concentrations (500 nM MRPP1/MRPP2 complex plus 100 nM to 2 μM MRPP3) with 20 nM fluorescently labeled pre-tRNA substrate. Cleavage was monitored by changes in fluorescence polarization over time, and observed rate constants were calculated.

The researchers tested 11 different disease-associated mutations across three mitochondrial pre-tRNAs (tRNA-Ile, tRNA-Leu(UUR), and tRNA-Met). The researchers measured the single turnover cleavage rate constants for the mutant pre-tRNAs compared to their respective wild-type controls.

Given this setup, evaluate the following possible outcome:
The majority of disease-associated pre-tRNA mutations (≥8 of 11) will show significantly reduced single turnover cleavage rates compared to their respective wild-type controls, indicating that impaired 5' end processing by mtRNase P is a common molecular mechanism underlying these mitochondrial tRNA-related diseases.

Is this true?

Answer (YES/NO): YES